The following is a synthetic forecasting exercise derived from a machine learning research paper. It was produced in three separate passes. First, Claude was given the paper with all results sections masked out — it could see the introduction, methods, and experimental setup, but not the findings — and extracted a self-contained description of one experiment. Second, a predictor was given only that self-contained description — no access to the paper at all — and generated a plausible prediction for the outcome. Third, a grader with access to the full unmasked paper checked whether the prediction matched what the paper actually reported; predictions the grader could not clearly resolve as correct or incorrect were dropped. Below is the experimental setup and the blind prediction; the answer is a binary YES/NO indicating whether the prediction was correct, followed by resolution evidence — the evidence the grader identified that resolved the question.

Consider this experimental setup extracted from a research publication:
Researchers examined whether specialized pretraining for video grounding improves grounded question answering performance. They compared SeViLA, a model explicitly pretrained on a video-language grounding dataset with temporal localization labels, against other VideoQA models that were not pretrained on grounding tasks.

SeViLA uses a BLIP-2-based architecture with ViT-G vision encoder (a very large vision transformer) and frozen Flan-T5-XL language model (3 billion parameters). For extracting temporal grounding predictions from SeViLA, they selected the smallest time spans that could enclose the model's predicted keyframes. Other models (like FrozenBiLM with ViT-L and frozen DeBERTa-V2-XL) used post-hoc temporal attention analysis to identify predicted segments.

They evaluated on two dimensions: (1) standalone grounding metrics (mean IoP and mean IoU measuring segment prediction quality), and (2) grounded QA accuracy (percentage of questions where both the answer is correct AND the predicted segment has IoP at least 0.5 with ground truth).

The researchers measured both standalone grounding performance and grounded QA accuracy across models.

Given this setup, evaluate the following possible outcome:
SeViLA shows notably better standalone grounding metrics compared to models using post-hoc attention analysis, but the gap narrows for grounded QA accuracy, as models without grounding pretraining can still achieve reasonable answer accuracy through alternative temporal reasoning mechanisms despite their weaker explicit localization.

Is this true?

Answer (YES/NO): YES